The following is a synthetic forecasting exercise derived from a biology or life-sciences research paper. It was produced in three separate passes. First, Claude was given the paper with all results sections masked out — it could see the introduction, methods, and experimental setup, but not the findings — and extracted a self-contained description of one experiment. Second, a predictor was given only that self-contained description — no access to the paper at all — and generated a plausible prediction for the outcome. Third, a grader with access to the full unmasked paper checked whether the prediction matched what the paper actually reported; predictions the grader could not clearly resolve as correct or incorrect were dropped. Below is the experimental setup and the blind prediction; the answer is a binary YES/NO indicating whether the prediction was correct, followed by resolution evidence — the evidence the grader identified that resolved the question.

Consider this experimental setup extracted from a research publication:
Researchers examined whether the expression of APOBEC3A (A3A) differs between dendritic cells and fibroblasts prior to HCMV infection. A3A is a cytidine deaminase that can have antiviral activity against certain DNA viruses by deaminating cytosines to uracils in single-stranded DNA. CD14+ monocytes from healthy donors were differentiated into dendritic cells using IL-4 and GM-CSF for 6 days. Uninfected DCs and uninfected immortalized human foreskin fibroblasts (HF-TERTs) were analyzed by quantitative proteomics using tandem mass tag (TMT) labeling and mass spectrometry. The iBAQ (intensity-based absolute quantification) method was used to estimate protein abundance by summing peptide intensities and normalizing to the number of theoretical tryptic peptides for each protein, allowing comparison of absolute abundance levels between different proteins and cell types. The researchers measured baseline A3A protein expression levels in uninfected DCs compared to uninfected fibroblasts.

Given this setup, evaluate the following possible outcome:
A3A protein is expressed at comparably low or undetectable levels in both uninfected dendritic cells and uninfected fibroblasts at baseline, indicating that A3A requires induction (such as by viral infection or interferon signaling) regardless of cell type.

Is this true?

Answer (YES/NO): NO